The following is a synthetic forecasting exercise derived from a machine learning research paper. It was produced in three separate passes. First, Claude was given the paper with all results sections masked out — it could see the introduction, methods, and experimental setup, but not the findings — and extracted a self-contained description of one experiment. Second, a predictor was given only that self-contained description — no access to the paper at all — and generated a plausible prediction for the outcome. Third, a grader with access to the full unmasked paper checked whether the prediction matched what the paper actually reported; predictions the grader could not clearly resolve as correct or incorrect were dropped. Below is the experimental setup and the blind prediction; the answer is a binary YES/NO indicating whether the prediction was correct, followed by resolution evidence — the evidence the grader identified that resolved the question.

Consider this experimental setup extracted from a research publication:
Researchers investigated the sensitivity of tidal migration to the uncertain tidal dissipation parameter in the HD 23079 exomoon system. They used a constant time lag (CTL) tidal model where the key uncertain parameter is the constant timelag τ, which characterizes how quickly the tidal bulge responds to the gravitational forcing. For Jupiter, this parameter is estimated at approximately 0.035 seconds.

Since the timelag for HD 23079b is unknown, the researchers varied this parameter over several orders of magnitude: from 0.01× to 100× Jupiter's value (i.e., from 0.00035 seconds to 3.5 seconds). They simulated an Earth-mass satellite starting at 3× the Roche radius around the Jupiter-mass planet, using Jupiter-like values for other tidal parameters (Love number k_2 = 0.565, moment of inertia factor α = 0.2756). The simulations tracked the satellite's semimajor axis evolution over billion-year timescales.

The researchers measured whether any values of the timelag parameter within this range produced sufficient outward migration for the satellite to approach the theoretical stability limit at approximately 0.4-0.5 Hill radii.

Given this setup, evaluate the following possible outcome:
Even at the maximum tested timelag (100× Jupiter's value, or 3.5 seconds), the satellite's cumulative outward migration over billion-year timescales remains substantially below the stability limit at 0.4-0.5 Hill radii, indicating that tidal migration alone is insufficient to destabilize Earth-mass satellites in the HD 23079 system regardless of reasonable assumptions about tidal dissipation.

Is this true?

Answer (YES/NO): YES